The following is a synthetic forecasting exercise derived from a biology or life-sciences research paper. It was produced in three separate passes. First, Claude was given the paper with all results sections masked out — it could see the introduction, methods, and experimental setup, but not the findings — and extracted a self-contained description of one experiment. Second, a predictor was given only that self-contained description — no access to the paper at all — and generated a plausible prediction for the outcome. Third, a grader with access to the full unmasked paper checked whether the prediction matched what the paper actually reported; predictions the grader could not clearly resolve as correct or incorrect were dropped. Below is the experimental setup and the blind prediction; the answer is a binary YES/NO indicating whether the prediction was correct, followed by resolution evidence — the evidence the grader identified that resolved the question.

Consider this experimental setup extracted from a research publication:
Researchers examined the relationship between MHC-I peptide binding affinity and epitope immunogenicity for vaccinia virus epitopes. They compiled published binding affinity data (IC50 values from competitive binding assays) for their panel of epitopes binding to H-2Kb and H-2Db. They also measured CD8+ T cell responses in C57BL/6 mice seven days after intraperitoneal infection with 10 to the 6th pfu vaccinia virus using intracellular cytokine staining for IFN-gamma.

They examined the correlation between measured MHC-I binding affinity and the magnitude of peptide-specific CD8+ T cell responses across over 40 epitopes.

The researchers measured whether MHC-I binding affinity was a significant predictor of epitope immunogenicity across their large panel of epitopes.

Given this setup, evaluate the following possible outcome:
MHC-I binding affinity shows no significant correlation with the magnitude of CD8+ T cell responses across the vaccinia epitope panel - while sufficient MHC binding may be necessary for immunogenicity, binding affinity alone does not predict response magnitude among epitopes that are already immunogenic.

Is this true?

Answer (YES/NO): YES